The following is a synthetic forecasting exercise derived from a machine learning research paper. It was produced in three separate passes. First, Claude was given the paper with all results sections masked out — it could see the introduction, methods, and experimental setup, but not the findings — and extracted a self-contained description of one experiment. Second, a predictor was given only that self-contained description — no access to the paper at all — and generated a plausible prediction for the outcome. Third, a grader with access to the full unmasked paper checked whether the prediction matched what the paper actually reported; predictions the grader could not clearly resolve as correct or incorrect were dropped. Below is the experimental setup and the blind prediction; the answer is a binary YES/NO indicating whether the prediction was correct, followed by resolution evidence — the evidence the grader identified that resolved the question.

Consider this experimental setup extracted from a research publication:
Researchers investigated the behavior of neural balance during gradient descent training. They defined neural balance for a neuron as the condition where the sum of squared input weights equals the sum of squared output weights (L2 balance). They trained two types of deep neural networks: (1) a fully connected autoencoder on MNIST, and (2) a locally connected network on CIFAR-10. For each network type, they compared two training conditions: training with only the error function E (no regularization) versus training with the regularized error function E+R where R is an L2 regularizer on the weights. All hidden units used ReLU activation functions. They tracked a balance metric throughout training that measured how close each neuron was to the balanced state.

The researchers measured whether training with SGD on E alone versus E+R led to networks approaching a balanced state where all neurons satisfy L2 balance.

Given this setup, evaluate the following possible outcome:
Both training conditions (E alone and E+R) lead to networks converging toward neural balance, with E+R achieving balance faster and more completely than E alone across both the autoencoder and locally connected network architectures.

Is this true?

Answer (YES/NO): NO